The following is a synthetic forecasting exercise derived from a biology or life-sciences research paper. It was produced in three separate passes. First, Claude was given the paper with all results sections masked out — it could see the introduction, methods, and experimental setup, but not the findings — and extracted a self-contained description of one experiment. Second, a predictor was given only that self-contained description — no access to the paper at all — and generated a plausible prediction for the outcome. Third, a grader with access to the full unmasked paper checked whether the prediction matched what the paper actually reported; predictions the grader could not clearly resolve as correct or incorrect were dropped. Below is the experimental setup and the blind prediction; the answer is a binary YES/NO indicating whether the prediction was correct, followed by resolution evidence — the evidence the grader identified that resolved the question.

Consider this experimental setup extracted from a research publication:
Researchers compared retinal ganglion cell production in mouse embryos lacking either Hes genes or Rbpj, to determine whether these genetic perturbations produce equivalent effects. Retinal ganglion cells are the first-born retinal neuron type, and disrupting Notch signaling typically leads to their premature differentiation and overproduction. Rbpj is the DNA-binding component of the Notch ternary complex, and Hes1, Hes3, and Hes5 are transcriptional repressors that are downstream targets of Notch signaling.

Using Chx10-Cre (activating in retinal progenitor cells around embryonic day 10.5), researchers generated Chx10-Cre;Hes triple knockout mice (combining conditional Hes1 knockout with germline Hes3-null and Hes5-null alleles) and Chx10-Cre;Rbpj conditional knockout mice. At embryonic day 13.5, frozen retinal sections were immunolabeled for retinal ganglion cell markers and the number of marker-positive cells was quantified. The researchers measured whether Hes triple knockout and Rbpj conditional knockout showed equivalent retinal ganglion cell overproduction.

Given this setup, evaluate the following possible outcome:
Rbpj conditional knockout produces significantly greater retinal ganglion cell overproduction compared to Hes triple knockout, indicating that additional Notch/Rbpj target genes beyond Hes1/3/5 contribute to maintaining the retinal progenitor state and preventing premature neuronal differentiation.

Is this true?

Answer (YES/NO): NO